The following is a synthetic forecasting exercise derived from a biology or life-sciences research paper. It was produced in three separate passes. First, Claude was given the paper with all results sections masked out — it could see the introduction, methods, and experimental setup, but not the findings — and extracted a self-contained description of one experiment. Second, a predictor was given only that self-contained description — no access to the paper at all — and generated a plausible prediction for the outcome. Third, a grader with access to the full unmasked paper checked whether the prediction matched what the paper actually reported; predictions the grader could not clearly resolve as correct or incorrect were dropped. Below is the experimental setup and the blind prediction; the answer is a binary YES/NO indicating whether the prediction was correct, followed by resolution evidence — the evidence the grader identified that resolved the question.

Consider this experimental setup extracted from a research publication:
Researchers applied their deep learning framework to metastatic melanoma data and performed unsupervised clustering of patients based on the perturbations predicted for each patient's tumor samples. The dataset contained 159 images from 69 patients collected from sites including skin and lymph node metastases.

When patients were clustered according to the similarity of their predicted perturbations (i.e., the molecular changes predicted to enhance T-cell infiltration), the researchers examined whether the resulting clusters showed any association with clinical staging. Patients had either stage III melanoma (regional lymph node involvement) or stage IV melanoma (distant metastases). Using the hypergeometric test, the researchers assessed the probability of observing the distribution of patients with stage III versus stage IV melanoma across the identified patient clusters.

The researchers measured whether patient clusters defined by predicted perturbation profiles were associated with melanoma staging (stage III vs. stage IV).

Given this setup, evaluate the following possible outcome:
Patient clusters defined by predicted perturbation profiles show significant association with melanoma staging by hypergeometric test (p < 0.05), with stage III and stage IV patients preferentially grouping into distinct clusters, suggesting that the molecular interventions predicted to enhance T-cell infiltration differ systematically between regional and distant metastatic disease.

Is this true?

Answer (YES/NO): NO